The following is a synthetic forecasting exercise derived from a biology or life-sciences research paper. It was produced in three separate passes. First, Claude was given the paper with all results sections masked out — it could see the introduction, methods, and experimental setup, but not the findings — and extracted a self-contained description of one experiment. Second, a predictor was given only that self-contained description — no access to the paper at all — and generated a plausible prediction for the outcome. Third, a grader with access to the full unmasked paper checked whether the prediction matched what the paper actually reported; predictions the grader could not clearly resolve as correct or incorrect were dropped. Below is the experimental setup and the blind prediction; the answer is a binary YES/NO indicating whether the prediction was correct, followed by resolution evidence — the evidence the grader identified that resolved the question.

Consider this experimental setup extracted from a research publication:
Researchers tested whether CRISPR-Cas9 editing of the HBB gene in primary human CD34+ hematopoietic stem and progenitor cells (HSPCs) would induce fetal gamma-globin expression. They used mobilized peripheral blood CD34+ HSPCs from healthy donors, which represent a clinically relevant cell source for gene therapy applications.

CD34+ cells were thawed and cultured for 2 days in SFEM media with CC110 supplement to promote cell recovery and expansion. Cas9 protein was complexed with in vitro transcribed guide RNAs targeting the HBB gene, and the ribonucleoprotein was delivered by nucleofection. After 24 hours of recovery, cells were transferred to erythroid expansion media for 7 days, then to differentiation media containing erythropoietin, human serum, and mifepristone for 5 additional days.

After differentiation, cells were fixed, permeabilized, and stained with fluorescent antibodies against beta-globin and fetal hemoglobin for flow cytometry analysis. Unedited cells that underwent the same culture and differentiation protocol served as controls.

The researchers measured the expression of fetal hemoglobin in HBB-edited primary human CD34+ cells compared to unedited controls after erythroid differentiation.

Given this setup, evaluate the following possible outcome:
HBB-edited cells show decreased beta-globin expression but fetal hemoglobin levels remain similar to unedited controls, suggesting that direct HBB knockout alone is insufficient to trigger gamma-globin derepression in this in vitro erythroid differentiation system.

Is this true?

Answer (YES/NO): NO